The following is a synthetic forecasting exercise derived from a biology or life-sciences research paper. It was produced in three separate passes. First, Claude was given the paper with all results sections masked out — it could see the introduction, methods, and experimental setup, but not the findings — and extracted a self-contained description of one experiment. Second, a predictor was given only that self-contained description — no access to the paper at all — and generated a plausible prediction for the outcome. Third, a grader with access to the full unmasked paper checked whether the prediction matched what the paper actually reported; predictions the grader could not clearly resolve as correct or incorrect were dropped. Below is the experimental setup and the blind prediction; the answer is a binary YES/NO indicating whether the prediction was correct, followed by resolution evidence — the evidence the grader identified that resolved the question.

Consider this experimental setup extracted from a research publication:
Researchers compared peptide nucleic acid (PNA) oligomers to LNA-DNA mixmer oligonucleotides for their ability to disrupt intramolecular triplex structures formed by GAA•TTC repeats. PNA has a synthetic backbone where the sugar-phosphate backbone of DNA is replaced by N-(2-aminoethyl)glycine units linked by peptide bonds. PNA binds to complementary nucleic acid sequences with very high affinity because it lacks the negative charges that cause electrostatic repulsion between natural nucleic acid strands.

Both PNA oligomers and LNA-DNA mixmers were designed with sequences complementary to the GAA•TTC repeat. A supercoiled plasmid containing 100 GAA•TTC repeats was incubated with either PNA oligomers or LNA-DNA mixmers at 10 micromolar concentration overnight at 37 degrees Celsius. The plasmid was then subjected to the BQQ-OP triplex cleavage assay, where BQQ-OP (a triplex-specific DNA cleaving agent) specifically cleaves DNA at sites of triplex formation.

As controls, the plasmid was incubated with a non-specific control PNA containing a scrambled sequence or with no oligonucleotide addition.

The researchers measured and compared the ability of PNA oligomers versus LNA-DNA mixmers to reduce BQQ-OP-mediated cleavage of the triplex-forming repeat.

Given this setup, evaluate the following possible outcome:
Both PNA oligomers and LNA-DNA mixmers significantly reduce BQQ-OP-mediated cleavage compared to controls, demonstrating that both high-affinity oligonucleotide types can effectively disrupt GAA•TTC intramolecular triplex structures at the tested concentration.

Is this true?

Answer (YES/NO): YES